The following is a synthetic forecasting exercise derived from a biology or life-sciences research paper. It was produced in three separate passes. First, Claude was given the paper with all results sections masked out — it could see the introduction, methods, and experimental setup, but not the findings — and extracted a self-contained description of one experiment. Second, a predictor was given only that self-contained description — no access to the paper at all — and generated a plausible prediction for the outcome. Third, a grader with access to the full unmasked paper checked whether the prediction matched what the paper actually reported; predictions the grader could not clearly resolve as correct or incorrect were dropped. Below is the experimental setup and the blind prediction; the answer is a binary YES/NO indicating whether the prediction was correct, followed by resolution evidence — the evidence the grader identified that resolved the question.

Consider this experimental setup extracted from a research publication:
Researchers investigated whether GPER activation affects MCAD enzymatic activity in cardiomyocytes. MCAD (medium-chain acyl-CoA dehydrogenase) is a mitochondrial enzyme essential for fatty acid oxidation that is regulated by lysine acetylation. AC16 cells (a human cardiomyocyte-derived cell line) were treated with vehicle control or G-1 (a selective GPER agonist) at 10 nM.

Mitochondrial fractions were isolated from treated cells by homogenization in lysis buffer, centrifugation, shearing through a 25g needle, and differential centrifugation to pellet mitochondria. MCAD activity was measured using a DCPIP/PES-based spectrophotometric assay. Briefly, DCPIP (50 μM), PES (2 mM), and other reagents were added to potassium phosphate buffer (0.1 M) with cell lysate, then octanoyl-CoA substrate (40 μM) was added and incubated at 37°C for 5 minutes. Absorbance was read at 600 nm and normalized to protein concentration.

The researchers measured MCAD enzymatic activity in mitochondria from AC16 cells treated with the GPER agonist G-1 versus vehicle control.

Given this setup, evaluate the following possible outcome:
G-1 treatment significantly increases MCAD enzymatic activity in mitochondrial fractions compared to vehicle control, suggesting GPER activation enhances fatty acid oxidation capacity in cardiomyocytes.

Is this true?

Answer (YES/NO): YES